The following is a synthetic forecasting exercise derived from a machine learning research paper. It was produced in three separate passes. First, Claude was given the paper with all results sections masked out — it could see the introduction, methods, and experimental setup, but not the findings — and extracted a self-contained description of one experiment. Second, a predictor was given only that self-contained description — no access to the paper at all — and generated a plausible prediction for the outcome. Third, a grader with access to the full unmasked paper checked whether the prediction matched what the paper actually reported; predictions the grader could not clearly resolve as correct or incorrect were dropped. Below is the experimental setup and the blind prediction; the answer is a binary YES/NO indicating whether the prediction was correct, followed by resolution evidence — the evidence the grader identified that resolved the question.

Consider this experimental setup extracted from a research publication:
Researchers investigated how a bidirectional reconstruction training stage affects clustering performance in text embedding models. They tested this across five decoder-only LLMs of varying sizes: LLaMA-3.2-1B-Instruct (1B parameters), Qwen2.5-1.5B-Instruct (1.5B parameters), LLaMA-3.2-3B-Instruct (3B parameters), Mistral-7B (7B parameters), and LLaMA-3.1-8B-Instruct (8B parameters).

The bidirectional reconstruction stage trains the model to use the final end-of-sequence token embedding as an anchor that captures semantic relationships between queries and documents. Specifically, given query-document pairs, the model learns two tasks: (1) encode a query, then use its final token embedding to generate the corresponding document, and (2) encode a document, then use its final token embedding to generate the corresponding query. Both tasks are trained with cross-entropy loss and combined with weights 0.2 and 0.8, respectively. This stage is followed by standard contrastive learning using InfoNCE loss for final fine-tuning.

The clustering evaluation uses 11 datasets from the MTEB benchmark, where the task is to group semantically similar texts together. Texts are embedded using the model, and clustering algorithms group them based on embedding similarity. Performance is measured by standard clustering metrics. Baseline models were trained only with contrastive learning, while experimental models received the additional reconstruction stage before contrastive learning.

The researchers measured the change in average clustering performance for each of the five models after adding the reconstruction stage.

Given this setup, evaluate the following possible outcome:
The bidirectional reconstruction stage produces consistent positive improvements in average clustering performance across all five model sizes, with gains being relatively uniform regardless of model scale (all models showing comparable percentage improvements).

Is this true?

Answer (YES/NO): NO